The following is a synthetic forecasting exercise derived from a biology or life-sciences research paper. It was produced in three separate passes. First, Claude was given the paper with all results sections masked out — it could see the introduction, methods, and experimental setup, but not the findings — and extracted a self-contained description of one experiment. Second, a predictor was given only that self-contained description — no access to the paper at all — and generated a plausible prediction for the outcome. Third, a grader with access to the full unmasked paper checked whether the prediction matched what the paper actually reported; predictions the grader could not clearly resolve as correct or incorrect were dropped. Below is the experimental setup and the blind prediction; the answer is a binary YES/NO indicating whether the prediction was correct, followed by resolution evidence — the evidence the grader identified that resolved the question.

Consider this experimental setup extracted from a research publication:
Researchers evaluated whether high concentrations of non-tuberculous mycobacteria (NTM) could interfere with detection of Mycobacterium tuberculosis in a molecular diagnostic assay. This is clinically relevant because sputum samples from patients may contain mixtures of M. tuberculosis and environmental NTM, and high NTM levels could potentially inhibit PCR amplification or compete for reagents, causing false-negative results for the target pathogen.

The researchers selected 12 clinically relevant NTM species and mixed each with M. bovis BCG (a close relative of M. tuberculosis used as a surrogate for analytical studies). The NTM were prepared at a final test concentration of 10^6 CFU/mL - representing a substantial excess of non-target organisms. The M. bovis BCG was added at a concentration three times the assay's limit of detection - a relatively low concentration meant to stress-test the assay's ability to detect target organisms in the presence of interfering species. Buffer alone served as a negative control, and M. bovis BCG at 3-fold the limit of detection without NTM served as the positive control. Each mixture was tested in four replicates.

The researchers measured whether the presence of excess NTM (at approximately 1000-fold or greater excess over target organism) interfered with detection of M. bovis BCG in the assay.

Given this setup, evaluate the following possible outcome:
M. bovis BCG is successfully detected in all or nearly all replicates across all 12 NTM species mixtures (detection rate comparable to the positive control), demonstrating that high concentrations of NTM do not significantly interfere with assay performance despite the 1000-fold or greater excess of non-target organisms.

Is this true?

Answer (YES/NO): NO